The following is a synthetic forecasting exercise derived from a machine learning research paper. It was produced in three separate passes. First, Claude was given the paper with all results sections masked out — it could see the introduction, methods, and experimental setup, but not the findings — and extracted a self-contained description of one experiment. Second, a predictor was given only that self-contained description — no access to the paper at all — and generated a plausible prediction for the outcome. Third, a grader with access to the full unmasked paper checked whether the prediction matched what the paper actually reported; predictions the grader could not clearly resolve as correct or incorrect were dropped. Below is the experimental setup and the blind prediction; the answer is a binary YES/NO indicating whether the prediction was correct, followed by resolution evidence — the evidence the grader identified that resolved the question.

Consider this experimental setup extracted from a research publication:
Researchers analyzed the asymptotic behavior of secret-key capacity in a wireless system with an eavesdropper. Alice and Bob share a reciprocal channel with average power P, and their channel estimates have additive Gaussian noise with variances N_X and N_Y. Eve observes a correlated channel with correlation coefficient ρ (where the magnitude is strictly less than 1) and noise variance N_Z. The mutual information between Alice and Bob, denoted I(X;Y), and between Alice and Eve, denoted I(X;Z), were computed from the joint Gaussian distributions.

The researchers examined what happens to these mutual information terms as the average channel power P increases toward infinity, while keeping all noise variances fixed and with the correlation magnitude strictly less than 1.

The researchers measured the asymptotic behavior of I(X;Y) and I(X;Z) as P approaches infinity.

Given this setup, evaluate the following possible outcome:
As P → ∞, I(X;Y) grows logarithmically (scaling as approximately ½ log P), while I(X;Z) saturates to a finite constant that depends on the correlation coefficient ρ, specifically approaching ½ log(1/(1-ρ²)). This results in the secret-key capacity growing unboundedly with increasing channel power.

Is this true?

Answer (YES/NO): NO